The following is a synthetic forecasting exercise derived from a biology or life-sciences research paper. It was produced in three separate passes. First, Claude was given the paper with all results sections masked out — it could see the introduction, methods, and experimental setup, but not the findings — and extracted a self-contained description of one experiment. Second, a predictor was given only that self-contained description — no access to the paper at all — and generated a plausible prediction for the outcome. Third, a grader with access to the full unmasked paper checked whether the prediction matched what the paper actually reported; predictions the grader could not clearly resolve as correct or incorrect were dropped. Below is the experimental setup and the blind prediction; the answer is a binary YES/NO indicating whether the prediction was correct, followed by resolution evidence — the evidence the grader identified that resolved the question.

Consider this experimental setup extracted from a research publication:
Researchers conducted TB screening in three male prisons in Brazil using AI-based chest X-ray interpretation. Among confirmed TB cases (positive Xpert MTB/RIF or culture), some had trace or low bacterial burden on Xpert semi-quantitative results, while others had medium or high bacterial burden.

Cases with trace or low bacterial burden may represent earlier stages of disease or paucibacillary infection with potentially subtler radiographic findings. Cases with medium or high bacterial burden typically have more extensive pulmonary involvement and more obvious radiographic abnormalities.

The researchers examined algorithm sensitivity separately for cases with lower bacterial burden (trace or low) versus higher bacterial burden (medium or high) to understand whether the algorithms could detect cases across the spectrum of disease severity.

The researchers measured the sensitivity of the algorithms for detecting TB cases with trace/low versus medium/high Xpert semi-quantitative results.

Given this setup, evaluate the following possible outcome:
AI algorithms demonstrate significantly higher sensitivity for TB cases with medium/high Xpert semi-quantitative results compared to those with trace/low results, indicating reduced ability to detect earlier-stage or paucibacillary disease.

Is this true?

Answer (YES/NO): YES